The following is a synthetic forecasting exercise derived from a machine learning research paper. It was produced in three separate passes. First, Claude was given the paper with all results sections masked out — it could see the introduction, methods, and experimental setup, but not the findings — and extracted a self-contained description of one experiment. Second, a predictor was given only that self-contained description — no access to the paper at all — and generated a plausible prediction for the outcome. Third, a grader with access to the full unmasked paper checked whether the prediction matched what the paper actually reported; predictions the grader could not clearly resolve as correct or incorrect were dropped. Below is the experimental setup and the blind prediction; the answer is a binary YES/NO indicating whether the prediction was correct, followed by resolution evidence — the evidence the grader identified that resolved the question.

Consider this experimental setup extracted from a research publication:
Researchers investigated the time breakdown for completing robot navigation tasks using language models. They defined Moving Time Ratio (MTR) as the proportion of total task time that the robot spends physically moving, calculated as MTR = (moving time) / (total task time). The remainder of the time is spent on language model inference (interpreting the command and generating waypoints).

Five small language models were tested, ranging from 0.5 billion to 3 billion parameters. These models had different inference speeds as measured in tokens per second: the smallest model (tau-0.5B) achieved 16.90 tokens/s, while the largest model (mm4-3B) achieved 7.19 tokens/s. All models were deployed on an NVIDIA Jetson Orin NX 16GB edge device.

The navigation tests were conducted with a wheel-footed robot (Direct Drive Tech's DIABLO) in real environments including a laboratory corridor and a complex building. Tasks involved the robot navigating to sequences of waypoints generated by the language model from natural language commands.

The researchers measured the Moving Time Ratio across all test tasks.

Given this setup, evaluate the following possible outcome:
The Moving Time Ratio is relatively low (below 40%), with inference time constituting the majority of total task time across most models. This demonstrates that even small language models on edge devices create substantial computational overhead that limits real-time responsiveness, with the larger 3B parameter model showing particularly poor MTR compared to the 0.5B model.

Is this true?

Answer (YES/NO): NO